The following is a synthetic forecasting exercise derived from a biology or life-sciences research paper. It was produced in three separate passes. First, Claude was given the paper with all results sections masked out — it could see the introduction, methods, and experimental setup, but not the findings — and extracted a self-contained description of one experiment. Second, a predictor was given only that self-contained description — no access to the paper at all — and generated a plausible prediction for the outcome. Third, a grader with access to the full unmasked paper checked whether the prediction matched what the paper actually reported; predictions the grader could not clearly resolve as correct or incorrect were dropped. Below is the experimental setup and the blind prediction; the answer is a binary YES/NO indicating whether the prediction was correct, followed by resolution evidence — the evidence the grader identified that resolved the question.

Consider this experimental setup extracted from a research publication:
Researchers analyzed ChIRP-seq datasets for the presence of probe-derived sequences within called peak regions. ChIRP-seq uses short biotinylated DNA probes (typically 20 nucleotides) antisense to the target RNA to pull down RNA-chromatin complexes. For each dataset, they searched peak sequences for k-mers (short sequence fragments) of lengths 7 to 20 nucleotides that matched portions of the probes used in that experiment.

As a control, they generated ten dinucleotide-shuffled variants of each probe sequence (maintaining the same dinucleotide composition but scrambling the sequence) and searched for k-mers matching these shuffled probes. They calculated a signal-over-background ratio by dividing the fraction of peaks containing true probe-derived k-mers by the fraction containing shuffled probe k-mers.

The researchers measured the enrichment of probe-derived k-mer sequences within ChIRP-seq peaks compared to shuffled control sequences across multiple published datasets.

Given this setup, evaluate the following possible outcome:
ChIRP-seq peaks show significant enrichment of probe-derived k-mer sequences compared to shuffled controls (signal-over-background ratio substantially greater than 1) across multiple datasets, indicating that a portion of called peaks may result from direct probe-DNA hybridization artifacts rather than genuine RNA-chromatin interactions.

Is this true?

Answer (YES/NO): YES